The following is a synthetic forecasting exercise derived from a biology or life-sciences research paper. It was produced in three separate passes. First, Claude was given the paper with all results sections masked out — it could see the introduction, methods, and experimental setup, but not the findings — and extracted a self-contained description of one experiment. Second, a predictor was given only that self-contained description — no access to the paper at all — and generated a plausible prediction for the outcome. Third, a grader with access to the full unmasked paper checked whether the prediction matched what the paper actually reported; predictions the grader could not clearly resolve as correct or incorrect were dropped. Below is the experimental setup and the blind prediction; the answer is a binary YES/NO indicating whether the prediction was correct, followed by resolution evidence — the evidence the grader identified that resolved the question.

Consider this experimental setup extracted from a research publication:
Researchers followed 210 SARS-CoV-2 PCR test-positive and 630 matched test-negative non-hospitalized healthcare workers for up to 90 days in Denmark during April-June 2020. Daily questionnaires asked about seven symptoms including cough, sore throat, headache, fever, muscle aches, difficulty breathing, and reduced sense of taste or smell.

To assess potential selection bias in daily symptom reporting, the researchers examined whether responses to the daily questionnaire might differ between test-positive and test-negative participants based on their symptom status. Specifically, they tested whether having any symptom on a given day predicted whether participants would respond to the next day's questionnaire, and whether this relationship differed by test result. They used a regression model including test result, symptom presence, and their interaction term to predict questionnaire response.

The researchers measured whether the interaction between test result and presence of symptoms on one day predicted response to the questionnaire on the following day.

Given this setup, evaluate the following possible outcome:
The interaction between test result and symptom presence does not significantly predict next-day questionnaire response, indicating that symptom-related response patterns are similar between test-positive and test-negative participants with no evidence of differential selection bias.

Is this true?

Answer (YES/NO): YES